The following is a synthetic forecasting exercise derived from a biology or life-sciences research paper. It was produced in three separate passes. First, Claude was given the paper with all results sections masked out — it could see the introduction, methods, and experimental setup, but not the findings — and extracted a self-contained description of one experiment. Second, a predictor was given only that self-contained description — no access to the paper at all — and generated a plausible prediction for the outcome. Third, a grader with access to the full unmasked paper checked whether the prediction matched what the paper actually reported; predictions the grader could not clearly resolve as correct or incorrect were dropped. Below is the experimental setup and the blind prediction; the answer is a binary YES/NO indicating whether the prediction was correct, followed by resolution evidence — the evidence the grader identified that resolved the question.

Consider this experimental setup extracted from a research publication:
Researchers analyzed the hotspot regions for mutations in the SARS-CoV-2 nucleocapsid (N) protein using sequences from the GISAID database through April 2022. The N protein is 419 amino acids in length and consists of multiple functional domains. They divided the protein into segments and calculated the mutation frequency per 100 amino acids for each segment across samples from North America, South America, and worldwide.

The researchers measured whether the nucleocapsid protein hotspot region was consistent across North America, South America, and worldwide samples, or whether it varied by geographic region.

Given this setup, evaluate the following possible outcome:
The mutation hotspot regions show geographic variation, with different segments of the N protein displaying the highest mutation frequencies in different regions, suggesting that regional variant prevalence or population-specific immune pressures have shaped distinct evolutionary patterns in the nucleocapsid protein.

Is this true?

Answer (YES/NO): NO